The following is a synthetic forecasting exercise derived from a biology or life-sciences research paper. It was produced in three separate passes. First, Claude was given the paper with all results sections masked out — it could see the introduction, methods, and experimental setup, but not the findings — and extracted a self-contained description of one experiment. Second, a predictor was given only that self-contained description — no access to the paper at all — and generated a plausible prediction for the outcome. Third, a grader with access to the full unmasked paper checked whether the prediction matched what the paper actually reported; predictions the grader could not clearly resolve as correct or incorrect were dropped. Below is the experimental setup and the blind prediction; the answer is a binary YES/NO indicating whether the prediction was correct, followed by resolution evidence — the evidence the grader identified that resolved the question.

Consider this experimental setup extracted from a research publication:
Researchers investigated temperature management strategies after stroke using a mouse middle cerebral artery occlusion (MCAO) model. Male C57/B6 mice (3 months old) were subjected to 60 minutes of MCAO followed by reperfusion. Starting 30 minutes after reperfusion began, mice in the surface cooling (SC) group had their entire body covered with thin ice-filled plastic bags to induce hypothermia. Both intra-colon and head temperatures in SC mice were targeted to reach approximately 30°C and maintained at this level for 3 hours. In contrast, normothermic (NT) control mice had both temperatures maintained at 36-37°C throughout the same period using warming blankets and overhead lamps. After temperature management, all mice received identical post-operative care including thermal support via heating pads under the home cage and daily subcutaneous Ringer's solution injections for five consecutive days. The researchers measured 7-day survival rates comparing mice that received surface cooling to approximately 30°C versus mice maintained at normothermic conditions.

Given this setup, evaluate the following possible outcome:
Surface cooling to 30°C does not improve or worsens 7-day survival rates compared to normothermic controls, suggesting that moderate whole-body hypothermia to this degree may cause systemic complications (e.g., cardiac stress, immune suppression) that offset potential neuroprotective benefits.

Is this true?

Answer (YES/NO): NO